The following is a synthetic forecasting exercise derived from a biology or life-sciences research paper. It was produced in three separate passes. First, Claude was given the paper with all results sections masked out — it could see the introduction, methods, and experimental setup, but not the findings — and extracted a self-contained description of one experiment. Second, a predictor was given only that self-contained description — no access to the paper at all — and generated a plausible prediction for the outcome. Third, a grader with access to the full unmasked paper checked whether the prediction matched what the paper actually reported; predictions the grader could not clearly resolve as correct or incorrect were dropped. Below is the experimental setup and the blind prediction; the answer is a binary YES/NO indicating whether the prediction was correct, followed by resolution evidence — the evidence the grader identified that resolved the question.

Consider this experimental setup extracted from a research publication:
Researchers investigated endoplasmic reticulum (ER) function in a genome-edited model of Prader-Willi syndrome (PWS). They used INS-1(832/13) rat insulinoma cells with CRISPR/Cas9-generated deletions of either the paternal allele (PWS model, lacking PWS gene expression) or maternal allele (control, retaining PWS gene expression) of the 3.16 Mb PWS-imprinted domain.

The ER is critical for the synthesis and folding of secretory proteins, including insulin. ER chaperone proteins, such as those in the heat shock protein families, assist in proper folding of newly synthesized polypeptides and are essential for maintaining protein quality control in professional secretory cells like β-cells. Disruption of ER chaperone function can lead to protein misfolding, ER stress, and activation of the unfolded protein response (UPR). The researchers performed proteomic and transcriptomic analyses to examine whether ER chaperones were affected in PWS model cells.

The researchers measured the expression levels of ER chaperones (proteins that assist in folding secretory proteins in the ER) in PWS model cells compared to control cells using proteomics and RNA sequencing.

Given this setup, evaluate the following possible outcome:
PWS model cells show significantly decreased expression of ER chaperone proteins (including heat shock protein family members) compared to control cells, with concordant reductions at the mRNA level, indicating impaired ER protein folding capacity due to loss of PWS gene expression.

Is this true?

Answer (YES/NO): YES